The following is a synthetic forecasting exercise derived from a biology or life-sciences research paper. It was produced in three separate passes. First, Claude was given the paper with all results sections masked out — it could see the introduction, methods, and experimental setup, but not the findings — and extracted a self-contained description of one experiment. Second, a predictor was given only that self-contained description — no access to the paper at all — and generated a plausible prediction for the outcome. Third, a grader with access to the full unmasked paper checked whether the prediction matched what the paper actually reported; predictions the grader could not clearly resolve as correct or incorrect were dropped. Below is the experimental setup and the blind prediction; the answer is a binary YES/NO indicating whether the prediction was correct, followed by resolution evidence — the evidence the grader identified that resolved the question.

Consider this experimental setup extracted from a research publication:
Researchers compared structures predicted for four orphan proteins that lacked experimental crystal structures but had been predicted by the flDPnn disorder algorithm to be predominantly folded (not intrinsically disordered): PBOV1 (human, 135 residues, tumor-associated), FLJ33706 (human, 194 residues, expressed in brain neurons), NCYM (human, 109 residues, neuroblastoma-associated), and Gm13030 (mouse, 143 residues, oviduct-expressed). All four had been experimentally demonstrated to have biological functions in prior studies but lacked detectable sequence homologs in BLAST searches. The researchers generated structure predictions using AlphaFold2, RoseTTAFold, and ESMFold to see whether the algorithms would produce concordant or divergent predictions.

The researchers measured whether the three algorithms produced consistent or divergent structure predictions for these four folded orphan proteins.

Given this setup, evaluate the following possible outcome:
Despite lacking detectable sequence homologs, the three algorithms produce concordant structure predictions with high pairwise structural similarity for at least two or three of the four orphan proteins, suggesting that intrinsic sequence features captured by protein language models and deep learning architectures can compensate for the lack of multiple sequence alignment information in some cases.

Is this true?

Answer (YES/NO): NO